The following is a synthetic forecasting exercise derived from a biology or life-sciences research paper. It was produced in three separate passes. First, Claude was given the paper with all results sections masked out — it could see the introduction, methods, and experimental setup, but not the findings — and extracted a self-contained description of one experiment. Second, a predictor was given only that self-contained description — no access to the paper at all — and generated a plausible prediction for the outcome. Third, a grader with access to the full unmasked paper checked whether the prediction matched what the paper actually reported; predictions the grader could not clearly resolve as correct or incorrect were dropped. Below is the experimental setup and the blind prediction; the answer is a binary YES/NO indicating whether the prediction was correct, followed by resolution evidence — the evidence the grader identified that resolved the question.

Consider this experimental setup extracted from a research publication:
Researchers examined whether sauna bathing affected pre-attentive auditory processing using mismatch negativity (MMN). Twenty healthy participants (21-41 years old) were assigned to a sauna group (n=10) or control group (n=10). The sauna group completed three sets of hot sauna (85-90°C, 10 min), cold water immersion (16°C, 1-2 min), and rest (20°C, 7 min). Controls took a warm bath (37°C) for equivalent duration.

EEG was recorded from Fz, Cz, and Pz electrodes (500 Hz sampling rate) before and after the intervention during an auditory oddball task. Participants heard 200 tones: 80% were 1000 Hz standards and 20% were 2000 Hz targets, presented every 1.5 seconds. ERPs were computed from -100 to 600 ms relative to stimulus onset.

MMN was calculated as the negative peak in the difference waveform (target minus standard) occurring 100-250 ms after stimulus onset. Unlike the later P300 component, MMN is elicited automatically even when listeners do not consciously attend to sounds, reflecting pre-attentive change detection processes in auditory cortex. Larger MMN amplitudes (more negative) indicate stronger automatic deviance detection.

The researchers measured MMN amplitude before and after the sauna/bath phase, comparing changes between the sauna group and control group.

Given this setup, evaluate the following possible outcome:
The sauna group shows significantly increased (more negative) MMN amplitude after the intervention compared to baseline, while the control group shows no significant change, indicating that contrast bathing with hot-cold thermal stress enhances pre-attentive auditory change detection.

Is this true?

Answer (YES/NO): YES